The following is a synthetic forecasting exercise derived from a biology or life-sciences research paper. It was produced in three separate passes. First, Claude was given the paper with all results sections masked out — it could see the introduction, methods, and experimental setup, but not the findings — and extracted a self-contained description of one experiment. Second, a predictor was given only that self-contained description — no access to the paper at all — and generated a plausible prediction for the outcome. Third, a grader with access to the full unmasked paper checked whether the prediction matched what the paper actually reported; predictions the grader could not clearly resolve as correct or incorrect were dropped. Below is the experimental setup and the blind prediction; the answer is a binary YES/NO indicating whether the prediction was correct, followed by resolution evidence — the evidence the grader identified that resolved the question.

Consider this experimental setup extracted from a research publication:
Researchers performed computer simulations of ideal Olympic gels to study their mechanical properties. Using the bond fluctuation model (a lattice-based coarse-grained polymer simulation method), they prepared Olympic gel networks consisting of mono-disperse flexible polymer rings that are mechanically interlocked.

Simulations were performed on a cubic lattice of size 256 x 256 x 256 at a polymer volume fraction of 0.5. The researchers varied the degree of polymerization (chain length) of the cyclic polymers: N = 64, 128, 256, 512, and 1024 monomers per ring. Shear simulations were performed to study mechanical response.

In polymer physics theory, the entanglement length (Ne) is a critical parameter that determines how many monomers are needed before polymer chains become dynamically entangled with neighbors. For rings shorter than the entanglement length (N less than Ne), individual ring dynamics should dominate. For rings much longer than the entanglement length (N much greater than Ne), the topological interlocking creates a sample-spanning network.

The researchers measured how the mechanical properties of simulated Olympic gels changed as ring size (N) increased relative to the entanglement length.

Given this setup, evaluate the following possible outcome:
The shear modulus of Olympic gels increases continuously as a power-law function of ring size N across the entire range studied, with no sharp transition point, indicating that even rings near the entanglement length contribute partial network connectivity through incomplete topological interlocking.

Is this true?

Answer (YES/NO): NO